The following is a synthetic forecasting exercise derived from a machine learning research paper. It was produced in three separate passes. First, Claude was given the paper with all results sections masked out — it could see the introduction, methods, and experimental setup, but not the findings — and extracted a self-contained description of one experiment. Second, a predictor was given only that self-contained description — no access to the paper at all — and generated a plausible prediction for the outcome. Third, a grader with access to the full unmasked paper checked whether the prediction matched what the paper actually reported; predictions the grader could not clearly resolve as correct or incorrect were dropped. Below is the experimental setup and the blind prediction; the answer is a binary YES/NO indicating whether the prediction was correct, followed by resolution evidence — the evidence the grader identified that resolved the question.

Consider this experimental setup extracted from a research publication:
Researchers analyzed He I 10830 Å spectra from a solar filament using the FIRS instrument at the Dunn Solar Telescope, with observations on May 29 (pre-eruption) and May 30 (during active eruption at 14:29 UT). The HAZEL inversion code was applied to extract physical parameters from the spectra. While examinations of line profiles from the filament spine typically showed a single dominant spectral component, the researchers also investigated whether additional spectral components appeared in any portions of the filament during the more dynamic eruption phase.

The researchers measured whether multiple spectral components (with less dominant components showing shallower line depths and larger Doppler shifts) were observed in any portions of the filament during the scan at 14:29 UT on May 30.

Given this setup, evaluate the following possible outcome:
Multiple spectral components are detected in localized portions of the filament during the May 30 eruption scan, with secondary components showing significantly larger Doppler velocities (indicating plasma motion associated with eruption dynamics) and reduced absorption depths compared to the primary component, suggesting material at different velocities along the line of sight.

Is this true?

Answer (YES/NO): YES